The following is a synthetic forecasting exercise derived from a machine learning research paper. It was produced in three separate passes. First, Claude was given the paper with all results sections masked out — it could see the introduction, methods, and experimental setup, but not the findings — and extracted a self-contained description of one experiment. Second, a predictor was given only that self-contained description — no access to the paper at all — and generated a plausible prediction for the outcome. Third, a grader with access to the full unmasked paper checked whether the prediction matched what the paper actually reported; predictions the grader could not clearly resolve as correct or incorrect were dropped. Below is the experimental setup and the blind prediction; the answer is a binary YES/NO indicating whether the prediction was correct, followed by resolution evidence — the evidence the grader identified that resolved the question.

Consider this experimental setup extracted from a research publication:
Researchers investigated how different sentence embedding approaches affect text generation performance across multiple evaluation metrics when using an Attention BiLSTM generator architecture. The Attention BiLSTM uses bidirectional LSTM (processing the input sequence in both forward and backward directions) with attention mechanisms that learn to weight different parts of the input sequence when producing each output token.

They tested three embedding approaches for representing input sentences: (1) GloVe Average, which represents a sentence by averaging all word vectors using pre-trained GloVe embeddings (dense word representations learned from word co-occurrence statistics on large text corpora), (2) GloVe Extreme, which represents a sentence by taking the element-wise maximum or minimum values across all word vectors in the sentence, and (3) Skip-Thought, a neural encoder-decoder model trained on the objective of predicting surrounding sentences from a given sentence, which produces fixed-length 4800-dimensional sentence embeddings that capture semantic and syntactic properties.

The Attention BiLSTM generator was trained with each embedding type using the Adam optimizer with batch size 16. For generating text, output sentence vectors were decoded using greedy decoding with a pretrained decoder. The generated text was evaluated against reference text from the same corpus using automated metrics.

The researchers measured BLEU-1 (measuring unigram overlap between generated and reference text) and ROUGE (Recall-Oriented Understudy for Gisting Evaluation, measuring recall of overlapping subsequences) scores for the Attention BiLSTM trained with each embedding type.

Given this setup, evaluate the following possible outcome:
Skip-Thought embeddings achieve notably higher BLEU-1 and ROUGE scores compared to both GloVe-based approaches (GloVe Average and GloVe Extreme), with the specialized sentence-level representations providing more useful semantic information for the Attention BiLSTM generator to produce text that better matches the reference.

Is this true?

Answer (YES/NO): NO